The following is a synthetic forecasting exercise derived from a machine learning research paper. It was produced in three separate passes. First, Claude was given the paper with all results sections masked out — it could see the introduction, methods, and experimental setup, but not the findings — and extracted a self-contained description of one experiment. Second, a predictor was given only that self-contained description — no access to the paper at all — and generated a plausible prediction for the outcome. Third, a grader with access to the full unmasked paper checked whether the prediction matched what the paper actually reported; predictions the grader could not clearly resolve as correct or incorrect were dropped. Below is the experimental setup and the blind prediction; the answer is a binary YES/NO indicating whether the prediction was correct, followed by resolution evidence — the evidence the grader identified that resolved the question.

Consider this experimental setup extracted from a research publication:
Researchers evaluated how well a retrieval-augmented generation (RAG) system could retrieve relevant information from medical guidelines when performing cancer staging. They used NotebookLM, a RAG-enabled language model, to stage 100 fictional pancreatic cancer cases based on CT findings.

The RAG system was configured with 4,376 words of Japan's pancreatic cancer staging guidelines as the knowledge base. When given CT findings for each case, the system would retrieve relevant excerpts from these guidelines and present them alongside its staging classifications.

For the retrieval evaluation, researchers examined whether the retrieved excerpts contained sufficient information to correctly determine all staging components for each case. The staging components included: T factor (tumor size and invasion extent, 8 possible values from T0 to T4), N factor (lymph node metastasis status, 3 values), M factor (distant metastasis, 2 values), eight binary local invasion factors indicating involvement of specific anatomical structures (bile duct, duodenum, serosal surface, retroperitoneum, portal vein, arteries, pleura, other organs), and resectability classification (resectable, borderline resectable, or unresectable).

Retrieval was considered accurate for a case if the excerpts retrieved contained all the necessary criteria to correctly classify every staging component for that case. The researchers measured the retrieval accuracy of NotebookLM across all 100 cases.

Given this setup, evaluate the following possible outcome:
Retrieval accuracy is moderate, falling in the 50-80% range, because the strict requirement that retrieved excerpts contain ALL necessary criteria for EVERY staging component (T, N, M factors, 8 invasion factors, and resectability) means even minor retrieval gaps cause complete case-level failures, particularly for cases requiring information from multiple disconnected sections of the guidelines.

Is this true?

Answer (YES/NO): NO